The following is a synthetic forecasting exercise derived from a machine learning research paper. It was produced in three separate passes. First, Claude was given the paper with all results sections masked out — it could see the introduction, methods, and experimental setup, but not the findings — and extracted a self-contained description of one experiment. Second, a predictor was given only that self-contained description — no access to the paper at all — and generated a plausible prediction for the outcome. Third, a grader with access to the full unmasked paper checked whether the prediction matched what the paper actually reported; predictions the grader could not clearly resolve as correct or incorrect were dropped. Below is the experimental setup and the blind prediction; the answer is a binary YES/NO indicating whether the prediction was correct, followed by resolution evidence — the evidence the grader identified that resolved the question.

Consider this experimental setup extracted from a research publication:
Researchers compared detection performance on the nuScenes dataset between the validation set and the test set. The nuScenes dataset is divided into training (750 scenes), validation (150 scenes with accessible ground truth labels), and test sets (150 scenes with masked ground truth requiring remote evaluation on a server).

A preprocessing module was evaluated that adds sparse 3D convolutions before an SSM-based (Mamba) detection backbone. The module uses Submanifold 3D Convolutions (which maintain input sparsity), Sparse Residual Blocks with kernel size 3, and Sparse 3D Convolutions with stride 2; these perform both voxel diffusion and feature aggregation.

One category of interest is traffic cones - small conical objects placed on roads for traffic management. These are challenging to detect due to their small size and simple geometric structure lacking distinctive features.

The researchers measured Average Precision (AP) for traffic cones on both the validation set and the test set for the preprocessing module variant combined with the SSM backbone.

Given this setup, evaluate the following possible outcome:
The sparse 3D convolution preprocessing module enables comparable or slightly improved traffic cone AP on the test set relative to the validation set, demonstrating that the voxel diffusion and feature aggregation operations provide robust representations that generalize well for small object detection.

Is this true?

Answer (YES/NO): NO